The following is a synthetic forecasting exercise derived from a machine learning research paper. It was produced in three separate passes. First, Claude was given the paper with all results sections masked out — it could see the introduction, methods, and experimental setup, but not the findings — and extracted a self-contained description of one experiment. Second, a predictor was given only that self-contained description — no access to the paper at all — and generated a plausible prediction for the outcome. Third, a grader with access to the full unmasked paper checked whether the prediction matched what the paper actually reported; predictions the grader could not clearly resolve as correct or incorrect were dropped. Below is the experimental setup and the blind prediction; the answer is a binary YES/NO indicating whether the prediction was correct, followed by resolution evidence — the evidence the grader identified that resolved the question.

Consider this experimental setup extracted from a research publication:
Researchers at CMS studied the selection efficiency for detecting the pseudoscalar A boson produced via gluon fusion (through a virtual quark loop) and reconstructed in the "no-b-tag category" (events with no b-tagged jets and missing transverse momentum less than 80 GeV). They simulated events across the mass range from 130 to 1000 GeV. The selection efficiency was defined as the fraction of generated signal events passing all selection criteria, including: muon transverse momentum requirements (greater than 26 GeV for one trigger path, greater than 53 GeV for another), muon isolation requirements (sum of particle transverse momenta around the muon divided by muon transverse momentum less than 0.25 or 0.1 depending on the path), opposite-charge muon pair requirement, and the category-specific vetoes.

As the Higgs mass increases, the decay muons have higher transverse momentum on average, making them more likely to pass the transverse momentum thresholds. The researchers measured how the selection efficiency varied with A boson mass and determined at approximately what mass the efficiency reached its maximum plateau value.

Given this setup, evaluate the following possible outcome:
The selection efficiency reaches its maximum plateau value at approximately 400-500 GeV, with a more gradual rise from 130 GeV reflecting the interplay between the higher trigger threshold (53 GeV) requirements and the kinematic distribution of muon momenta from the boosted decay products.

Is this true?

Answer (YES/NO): YES